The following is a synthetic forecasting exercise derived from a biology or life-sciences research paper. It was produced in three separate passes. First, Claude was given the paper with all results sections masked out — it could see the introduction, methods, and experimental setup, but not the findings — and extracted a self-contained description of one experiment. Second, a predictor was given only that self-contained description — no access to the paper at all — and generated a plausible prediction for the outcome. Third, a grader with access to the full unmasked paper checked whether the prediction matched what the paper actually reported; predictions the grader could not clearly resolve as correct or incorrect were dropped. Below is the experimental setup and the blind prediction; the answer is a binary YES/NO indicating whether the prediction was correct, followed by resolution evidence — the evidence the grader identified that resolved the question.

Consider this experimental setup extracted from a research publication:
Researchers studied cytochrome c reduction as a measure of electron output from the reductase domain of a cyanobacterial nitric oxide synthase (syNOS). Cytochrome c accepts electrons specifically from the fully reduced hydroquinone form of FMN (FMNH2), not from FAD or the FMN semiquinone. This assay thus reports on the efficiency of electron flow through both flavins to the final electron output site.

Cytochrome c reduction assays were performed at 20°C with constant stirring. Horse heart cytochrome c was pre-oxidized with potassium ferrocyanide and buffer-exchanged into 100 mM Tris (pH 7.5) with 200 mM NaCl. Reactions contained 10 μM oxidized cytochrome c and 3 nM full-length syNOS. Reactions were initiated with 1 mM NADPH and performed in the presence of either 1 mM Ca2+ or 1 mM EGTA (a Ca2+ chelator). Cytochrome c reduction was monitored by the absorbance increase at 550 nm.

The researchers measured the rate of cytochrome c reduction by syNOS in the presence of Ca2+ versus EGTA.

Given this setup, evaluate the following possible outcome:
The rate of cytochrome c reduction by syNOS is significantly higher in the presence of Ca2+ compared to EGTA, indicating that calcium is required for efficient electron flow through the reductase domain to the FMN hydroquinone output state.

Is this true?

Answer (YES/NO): NO